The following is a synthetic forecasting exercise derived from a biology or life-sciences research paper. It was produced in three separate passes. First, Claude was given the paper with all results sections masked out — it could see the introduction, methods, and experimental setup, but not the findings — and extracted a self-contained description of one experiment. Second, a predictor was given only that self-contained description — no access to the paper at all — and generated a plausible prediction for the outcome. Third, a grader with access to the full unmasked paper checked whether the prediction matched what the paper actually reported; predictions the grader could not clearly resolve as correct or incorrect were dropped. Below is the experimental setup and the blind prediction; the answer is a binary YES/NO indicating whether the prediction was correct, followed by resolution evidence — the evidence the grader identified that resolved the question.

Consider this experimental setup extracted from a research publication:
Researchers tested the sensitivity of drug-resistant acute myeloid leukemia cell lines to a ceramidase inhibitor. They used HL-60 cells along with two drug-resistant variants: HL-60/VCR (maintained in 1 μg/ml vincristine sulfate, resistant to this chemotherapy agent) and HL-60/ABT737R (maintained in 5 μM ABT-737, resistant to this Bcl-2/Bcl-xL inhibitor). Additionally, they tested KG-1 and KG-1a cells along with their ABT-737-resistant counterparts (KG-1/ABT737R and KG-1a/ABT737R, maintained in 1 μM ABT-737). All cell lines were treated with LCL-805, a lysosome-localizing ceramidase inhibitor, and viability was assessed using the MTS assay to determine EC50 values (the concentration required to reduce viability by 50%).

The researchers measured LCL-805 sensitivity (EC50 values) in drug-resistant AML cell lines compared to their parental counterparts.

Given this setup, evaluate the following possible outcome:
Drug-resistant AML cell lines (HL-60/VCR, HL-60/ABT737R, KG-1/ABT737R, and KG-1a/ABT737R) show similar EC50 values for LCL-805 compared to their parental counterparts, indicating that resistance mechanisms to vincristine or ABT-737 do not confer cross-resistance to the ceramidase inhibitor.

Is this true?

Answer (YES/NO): YES